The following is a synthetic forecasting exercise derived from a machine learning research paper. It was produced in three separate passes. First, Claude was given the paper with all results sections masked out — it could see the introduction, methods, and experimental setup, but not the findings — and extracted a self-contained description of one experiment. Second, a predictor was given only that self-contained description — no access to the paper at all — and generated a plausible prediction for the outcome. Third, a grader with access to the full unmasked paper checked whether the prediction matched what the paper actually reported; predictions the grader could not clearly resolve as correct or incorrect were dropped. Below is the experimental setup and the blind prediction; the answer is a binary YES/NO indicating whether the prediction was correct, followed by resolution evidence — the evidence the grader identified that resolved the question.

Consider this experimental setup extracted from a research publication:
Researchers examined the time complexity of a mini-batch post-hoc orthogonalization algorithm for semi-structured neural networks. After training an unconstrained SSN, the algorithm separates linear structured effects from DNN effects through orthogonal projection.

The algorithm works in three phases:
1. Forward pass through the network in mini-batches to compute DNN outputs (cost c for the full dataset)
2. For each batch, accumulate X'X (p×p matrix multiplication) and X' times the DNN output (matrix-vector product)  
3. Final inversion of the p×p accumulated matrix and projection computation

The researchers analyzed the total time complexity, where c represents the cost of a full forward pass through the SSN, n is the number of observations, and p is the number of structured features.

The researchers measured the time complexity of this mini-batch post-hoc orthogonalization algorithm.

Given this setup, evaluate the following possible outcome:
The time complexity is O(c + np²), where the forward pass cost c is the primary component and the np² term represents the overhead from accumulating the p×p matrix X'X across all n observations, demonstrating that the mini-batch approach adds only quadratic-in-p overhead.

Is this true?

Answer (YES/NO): NO